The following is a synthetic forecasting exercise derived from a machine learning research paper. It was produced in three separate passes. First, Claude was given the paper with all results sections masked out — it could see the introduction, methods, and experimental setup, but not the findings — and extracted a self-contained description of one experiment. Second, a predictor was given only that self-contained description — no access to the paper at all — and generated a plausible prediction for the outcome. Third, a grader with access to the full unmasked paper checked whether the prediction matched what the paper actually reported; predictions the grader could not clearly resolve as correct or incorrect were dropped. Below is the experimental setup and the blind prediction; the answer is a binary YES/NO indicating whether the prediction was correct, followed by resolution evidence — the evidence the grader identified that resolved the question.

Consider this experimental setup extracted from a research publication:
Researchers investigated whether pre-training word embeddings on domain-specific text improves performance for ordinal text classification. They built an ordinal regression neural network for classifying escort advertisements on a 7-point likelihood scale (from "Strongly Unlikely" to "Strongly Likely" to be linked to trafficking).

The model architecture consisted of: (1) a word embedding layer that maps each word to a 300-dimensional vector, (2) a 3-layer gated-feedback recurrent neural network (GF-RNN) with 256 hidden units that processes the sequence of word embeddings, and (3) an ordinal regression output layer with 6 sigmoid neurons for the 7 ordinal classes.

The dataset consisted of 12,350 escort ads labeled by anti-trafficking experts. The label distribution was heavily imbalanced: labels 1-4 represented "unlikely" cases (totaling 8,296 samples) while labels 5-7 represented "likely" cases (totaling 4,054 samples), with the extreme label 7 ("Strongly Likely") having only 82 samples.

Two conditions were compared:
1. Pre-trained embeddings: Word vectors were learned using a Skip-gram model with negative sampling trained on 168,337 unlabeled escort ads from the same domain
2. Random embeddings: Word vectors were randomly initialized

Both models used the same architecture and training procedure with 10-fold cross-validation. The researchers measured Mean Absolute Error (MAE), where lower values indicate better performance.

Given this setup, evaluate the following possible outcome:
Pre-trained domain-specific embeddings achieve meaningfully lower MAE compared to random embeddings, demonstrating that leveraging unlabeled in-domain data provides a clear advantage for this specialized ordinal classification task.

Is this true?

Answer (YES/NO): NO